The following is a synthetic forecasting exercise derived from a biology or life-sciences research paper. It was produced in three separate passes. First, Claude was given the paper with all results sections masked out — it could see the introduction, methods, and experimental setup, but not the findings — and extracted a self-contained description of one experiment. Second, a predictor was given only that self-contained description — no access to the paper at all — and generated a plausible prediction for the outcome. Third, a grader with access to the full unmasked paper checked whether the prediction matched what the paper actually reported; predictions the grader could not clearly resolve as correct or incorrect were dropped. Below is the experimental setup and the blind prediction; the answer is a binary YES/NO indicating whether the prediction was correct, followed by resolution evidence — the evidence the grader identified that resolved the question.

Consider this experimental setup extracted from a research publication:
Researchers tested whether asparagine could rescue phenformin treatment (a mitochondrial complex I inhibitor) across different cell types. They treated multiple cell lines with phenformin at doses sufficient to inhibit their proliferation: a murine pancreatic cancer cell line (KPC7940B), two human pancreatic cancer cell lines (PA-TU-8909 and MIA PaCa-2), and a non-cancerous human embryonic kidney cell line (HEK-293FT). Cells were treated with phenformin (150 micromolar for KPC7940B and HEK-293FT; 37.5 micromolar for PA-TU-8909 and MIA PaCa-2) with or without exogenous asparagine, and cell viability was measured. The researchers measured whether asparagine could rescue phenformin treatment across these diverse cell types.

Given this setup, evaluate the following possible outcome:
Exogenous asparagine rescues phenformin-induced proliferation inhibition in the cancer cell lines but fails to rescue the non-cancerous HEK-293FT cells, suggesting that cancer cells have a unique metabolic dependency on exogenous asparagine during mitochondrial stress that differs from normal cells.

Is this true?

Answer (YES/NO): NO